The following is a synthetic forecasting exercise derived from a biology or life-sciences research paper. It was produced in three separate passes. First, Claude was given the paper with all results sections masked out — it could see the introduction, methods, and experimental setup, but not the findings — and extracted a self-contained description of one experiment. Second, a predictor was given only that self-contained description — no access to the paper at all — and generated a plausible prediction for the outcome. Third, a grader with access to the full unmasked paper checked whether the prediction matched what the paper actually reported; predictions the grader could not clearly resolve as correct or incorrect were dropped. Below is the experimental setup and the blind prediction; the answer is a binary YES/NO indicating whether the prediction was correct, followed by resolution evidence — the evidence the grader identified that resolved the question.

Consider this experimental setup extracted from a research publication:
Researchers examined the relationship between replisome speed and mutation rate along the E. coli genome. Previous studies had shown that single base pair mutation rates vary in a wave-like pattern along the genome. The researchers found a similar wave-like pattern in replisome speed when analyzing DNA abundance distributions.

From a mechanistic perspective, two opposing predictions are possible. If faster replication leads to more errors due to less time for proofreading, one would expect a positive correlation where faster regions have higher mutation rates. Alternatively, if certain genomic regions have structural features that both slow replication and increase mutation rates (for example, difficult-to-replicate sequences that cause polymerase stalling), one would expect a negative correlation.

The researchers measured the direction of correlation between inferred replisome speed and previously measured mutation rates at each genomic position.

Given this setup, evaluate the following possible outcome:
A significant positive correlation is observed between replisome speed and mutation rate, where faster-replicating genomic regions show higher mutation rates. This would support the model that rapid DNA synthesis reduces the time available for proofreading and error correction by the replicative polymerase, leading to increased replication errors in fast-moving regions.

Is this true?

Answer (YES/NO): YES